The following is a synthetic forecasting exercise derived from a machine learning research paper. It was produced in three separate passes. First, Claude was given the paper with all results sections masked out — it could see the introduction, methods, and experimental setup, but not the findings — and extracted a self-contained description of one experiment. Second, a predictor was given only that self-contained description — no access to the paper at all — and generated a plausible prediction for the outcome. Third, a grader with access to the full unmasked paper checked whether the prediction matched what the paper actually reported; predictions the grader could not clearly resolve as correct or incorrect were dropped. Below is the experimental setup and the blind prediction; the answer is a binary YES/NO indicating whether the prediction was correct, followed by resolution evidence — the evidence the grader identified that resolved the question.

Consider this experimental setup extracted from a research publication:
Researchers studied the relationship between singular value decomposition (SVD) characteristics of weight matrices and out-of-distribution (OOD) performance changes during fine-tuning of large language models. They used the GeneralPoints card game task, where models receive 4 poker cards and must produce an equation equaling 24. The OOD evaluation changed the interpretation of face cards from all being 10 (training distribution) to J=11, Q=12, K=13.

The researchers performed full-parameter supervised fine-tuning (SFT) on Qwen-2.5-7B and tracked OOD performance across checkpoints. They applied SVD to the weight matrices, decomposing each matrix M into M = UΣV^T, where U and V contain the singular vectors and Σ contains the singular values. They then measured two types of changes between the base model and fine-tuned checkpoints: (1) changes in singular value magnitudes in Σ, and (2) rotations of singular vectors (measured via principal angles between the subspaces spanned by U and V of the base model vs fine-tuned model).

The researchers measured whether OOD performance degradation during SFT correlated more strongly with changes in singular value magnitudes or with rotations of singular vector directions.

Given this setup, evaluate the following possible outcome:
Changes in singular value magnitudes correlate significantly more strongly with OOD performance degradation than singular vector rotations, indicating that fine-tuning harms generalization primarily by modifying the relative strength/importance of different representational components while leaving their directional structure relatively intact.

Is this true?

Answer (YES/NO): NO